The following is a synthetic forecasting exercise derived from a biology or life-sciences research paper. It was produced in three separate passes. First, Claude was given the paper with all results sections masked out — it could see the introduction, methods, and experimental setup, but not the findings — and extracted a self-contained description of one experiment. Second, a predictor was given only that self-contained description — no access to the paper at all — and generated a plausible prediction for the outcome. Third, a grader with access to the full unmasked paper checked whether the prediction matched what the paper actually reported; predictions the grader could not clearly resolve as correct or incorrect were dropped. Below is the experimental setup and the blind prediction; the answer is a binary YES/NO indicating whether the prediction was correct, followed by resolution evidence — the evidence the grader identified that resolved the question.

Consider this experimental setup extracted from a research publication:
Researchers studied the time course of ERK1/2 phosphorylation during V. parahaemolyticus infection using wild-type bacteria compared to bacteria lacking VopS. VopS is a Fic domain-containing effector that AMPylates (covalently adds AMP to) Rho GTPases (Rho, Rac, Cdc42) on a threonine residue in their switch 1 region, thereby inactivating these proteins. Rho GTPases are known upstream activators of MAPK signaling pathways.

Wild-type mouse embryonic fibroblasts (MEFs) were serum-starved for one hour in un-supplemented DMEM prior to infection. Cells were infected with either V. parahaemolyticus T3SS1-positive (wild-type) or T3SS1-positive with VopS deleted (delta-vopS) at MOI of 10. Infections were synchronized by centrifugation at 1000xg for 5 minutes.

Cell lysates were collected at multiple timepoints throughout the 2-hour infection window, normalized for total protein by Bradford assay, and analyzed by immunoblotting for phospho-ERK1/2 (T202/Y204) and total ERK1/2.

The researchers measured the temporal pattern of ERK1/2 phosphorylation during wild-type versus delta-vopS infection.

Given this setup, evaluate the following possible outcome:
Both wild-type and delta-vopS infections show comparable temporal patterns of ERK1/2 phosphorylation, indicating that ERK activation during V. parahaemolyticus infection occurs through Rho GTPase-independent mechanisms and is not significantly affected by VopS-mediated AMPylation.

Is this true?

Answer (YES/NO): NO